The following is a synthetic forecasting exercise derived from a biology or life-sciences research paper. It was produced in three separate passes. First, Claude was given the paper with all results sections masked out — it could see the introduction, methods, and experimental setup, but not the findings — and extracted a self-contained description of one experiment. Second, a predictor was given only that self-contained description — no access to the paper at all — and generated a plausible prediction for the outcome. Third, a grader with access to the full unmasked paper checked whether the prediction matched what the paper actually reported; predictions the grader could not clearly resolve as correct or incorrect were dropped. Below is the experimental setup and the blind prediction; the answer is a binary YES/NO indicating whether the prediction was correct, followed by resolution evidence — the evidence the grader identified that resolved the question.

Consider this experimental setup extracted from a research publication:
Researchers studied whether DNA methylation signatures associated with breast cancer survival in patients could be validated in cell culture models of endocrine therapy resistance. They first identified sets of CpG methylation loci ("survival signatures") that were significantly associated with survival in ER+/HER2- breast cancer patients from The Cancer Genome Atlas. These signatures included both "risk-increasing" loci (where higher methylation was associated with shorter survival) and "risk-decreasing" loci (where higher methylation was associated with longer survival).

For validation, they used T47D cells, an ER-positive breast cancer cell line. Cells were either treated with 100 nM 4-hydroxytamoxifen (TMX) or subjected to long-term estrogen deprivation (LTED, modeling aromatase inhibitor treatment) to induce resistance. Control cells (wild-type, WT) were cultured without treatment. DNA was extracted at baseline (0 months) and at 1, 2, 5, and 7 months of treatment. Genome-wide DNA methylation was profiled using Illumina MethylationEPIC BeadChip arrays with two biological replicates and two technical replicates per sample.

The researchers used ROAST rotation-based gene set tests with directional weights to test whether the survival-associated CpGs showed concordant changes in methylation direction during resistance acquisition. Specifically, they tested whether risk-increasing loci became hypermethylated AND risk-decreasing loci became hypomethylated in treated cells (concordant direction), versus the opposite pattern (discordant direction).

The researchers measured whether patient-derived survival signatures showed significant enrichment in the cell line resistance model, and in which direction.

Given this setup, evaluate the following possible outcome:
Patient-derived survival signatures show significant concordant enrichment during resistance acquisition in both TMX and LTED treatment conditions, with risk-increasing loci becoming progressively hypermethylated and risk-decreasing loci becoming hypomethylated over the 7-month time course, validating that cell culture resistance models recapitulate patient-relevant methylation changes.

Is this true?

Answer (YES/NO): NO